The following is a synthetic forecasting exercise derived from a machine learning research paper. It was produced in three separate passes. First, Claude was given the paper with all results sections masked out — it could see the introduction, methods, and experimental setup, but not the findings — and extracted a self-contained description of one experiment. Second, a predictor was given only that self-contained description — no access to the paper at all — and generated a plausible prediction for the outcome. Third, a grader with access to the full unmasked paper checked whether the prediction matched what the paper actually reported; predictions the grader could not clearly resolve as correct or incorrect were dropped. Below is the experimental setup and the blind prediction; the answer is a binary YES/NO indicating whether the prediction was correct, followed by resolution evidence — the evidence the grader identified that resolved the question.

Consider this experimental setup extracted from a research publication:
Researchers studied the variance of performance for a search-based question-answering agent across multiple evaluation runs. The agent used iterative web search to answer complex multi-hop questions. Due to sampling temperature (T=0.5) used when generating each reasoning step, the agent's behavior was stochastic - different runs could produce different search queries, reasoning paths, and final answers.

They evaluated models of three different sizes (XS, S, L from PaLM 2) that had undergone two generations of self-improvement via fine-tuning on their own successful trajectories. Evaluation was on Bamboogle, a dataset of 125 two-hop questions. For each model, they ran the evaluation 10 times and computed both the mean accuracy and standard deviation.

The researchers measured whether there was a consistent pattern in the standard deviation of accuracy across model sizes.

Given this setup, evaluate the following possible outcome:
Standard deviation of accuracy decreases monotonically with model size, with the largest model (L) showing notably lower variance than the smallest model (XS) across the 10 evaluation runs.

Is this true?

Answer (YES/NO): NO